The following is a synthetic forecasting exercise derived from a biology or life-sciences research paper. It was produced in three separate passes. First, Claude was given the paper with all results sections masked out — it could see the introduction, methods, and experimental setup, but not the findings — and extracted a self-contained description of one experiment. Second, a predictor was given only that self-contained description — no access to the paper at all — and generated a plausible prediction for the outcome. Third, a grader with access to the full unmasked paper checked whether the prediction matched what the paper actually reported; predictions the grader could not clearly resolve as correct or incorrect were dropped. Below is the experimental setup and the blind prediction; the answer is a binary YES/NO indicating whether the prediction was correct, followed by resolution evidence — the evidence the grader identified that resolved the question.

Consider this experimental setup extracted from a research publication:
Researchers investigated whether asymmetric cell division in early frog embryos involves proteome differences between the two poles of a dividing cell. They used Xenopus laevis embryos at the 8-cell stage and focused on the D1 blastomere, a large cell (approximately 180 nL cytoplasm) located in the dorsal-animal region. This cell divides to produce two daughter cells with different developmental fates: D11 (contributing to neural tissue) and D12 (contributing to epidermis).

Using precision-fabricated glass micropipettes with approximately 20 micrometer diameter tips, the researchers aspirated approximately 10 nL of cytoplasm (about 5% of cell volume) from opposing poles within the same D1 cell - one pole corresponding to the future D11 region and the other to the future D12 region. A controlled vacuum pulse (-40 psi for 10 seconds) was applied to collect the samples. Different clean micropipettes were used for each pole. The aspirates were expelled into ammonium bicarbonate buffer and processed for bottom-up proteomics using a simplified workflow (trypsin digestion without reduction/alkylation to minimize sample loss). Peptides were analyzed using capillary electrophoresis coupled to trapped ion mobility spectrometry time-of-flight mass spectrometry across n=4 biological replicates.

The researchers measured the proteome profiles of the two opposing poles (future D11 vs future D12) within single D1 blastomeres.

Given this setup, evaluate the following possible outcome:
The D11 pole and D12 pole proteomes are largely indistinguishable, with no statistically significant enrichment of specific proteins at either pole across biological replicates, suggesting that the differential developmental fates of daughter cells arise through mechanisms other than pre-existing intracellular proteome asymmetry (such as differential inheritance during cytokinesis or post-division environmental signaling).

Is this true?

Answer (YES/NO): NO